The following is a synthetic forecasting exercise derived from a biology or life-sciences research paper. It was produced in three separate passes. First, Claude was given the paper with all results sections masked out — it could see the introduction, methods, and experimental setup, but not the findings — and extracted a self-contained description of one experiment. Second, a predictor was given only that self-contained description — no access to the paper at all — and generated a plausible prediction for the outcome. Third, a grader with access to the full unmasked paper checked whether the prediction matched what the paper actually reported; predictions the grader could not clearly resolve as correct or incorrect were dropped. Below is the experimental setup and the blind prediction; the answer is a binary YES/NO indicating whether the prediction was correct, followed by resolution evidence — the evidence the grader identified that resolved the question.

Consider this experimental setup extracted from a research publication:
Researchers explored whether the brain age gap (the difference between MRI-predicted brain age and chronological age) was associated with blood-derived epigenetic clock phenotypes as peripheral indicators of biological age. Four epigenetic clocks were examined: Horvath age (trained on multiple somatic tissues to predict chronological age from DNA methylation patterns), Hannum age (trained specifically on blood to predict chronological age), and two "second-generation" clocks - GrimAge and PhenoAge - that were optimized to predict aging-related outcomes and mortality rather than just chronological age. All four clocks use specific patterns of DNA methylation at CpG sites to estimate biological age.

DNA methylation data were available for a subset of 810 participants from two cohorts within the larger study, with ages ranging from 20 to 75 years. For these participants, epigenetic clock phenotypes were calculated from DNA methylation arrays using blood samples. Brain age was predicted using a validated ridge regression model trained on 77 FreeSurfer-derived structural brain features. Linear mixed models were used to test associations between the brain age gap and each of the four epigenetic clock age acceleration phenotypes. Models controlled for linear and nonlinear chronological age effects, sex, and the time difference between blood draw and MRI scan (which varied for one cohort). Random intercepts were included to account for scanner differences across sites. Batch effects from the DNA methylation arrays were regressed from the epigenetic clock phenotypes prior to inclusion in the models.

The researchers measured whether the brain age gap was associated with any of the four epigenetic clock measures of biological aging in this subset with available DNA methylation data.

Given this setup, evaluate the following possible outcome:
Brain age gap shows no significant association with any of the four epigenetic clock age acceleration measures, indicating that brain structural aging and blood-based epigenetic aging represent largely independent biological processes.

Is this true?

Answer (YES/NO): NO